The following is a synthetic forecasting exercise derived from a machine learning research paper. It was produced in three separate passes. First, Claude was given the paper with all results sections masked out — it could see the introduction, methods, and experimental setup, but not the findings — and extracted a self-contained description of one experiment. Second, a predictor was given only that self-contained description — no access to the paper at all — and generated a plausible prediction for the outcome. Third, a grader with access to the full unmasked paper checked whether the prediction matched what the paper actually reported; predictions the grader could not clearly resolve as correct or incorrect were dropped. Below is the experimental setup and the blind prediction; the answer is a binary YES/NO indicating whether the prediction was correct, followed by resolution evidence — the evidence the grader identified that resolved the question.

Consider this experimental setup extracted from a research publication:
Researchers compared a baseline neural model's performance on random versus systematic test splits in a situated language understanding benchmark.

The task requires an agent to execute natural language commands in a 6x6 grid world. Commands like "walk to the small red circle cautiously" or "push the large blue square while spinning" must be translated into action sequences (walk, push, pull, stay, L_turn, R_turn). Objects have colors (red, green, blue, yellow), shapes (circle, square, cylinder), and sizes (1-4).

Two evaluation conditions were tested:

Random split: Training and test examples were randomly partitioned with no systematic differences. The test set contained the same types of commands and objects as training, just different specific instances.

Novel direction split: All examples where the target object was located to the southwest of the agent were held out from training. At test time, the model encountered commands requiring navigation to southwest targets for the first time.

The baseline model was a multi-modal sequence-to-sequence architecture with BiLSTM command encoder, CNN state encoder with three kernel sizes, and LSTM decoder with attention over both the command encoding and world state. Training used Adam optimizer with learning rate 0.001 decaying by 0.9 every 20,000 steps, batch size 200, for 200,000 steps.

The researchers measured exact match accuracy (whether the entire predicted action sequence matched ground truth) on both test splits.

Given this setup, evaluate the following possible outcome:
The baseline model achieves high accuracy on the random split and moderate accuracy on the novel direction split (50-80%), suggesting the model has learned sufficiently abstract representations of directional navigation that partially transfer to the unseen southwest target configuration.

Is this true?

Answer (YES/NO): NO